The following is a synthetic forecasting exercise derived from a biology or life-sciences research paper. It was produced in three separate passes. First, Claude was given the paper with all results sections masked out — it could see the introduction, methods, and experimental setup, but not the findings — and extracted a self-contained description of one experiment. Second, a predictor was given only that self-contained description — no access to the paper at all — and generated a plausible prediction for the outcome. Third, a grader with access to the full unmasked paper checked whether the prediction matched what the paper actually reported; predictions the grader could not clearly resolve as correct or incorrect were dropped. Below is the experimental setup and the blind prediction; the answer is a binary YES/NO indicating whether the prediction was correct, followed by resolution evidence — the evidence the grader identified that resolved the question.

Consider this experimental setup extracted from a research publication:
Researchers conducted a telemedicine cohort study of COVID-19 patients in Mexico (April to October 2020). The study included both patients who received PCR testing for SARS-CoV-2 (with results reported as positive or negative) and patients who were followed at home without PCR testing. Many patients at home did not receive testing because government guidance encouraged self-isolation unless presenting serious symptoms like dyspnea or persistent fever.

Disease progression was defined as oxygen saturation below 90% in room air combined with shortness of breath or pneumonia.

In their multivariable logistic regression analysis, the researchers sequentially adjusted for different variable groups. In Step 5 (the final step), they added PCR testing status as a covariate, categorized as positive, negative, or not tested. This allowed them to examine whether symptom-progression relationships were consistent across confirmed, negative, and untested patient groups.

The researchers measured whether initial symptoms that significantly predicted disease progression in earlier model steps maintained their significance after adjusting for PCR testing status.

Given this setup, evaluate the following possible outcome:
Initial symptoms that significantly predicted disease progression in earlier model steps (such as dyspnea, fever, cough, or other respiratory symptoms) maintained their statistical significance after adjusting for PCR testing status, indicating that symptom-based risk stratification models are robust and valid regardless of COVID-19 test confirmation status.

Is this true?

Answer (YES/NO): NO